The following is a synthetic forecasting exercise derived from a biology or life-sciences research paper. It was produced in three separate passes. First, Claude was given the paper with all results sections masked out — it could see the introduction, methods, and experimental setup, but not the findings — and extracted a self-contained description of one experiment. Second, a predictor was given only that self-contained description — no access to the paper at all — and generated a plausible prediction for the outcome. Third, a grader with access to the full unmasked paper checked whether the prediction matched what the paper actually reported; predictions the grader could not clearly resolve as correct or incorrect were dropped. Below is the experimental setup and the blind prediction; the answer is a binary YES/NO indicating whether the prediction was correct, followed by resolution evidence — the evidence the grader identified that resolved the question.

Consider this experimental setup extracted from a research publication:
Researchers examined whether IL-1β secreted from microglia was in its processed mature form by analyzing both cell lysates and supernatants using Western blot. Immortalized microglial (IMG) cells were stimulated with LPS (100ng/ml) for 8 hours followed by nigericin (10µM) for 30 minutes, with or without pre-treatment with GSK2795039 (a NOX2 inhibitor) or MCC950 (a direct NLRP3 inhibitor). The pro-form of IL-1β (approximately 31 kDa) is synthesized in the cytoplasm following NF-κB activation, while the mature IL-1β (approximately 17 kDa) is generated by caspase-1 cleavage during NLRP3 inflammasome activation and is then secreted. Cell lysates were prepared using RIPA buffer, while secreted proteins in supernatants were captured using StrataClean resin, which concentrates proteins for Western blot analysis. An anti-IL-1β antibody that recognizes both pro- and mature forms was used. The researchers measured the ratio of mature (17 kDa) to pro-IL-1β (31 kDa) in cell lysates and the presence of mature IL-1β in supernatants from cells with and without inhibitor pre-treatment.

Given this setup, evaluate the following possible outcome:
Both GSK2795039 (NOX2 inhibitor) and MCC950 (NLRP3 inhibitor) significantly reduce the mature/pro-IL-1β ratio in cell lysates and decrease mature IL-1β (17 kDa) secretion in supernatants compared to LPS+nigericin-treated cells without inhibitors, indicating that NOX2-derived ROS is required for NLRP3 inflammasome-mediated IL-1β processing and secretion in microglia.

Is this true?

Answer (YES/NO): NO